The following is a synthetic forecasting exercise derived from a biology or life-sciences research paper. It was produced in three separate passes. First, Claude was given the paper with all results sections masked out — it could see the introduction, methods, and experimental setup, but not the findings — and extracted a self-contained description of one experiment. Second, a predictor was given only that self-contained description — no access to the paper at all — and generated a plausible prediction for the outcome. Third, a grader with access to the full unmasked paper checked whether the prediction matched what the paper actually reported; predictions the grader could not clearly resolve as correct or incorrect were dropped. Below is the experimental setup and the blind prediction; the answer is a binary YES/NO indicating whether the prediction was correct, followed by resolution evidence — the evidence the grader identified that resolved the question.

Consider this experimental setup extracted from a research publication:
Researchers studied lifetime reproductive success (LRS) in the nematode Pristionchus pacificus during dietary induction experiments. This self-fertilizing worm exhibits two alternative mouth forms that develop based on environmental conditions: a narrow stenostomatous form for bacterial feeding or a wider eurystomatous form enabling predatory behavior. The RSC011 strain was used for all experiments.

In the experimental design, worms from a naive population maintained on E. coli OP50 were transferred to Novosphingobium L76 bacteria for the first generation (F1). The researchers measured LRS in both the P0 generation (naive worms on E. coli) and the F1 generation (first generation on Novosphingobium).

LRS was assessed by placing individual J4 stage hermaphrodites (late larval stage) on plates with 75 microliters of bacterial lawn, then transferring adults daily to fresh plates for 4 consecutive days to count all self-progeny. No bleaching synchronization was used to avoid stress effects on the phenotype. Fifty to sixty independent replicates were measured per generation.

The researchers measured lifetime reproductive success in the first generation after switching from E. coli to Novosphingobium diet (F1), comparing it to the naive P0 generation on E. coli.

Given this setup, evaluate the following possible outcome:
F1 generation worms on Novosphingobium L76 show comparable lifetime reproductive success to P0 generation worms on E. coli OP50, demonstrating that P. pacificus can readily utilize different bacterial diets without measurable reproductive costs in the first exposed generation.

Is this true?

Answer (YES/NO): YES